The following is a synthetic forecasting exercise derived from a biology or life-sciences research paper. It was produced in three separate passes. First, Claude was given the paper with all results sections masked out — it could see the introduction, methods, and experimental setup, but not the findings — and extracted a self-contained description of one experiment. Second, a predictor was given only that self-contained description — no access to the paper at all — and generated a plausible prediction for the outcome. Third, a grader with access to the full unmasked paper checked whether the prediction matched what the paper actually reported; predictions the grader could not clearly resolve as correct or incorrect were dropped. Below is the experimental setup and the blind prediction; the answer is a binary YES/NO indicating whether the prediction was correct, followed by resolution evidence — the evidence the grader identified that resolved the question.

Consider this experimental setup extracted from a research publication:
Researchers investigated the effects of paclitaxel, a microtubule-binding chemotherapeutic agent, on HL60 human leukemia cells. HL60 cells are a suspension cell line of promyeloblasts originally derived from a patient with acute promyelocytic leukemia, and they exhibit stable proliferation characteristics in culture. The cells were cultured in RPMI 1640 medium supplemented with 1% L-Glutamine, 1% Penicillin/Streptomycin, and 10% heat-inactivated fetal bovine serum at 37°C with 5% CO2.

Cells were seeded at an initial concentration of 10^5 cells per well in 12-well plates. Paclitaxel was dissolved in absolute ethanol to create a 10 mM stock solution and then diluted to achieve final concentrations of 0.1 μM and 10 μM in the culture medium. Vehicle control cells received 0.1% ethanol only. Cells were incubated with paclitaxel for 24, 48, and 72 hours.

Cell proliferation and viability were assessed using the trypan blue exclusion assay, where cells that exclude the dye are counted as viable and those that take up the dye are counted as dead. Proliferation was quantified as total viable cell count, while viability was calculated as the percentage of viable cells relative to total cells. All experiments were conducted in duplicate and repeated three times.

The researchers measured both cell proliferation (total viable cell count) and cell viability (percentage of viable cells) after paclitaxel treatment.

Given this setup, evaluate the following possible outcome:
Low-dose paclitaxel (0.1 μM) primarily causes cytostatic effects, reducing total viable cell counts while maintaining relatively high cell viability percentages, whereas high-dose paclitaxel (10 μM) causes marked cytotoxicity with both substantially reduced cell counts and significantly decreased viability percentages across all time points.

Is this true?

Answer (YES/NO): NO